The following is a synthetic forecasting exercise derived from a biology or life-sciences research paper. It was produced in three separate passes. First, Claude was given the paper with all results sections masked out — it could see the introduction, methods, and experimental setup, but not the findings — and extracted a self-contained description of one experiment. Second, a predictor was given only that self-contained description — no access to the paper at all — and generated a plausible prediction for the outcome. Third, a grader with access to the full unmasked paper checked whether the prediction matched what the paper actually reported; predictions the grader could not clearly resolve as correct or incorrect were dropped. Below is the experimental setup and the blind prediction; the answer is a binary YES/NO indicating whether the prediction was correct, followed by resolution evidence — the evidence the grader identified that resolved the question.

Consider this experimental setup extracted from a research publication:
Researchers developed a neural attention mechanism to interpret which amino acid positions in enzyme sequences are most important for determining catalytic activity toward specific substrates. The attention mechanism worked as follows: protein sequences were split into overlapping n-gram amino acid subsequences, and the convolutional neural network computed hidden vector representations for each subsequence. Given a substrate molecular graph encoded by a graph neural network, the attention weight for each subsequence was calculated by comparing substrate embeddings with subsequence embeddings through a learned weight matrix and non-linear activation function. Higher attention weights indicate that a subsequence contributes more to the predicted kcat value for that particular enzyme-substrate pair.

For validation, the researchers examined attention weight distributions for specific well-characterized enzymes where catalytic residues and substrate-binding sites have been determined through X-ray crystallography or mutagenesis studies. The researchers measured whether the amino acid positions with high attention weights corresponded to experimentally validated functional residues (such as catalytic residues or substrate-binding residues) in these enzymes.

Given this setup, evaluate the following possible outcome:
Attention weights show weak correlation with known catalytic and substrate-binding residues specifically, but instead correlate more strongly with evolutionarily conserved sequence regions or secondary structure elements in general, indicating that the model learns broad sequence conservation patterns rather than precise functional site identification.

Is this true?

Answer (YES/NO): NO